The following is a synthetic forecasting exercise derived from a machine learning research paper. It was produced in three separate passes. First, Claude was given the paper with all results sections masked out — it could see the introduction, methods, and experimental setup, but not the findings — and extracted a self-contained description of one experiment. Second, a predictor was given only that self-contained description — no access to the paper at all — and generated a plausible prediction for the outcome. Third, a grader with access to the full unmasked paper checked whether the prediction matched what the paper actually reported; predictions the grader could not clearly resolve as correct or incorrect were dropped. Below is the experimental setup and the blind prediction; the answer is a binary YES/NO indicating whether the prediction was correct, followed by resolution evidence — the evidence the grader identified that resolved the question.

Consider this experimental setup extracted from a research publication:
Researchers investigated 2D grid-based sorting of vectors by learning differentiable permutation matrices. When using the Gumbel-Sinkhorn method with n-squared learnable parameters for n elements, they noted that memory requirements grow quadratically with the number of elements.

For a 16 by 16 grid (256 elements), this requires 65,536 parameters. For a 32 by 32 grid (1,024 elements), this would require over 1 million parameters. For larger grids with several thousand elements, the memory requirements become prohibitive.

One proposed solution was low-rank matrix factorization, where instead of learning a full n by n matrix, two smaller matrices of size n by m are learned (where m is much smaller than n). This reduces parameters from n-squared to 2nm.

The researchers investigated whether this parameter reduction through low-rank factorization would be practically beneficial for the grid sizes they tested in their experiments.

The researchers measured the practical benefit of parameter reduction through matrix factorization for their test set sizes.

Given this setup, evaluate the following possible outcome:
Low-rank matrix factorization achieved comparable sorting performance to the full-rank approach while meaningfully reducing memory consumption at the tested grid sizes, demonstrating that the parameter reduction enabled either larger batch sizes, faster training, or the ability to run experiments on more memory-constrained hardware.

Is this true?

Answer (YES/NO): NO